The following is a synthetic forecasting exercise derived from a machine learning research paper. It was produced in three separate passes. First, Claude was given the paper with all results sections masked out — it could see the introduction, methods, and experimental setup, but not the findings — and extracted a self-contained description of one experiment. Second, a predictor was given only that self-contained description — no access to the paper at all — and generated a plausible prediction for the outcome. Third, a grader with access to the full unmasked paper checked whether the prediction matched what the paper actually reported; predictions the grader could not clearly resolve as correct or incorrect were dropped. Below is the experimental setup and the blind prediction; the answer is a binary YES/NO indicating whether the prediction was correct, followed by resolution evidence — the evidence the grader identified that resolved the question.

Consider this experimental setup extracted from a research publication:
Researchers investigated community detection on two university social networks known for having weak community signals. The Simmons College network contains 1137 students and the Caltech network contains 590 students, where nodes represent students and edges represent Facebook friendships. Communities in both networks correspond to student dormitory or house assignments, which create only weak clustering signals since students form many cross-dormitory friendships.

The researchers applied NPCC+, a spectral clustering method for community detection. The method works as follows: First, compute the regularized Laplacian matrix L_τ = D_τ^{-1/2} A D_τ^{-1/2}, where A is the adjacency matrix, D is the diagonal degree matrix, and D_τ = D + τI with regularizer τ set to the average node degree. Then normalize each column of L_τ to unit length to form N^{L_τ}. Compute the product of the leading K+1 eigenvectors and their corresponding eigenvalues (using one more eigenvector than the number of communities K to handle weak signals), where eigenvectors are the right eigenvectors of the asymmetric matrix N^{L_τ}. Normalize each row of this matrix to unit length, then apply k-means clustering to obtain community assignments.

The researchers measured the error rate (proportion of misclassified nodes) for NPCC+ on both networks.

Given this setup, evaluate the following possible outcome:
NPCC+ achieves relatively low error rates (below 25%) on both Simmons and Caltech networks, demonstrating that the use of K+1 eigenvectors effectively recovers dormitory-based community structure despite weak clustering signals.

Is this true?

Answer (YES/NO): YES